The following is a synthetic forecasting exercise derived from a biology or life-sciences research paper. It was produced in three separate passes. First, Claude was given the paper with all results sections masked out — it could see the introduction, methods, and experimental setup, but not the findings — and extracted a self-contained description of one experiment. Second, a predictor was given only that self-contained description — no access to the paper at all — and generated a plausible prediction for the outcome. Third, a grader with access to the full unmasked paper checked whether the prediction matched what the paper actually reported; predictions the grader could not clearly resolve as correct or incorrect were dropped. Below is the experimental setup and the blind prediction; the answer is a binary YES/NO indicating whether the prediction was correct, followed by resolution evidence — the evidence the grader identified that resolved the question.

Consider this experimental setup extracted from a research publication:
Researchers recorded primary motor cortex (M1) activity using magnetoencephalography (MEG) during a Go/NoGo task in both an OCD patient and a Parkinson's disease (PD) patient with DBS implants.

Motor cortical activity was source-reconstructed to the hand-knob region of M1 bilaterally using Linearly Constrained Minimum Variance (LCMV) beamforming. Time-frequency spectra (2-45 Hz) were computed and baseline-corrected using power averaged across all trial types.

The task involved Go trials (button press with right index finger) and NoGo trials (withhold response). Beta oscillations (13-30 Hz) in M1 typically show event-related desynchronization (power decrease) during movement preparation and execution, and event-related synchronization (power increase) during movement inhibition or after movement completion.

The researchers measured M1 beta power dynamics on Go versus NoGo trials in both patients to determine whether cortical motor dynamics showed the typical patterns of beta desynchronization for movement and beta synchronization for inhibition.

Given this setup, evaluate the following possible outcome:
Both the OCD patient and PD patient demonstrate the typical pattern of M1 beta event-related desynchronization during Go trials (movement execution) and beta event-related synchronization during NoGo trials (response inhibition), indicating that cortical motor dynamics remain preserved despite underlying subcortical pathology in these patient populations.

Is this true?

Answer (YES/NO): YES